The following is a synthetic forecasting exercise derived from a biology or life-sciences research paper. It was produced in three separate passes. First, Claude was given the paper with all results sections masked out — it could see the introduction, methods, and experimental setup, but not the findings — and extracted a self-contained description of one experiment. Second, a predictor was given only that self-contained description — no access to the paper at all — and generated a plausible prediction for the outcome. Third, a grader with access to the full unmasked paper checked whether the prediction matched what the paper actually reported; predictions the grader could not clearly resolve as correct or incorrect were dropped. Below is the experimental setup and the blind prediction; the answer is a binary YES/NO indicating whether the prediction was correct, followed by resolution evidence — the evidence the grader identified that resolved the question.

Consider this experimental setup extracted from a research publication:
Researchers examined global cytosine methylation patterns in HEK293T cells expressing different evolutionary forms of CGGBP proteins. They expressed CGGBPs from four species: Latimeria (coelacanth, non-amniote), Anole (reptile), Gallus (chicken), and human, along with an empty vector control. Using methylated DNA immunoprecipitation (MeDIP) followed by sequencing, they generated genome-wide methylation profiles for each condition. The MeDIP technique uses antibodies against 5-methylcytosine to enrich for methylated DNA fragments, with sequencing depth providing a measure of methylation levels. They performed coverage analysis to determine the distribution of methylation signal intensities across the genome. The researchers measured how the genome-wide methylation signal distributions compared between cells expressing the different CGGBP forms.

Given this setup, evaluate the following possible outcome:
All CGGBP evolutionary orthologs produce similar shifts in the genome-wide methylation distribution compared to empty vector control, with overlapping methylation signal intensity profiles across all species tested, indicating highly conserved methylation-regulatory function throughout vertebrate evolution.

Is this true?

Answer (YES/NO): NO